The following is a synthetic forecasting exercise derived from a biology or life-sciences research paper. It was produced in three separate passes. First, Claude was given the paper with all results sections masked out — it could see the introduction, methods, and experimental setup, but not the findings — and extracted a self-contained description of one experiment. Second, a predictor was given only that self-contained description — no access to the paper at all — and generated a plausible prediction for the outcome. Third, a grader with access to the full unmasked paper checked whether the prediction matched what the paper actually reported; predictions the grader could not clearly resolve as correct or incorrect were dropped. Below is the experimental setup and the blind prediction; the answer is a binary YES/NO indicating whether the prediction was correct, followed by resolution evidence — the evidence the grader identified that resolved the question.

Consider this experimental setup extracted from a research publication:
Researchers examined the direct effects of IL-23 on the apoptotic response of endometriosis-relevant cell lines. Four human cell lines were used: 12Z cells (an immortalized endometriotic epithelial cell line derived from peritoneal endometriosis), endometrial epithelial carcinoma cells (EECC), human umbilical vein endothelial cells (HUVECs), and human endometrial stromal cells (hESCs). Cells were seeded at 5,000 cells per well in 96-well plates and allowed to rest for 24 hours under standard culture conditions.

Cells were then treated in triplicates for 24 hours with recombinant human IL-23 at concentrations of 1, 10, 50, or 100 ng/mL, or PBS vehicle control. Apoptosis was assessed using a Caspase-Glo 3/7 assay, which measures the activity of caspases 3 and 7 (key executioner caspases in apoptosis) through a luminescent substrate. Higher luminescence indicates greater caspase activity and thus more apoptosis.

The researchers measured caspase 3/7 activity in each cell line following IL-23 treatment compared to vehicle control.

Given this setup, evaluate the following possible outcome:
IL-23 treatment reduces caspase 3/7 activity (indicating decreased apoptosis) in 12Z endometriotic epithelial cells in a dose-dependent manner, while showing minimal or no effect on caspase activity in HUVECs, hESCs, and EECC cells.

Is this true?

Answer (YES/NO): NO